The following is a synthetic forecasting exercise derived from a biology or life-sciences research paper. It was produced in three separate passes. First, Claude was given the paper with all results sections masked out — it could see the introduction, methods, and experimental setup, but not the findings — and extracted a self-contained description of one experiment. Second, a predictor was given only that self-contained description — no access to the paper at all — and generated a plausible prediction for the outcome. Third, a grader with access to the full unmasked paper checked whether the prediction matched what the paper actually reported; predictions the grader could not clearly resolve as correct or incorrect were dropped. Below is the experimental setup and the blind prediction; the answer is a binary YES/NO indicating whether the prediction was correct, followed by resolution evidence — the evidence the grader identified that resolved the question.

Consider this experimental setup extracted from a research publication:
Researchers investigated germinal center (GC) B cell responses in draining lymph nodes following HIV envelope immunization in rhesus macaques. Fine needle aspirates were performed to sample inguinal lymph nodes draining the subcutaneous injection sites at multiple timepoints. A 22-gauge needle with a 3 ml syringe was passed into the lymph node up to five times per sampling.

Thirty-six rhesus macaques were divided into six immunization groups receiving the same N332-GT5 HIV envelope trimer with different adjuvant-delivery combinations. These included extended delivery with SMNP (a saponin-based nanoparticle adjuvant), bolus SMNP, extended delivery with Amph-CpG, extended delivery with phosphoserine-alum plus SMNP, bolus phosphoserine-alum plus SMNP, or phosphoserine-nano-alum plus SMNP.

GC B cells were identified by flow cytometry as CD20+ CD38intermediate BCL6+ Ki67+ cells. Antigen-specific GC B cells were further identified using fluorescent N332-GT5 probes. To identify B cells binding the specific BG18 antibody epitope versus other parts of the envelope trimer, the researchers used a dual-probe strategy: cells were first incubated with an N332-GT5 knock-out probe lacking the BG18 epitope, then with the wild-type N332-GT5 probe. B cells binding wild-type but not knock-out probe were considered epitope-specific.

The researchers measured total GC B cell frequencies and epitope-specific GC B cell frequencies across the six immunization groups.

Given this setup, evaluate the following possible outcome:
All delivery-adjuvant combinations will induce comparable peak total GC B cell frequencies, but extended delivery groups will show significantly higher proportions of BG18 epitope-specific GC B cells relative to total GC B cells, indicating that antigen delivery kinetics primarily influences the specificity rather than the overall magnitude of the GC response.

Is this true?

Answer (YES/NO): NO